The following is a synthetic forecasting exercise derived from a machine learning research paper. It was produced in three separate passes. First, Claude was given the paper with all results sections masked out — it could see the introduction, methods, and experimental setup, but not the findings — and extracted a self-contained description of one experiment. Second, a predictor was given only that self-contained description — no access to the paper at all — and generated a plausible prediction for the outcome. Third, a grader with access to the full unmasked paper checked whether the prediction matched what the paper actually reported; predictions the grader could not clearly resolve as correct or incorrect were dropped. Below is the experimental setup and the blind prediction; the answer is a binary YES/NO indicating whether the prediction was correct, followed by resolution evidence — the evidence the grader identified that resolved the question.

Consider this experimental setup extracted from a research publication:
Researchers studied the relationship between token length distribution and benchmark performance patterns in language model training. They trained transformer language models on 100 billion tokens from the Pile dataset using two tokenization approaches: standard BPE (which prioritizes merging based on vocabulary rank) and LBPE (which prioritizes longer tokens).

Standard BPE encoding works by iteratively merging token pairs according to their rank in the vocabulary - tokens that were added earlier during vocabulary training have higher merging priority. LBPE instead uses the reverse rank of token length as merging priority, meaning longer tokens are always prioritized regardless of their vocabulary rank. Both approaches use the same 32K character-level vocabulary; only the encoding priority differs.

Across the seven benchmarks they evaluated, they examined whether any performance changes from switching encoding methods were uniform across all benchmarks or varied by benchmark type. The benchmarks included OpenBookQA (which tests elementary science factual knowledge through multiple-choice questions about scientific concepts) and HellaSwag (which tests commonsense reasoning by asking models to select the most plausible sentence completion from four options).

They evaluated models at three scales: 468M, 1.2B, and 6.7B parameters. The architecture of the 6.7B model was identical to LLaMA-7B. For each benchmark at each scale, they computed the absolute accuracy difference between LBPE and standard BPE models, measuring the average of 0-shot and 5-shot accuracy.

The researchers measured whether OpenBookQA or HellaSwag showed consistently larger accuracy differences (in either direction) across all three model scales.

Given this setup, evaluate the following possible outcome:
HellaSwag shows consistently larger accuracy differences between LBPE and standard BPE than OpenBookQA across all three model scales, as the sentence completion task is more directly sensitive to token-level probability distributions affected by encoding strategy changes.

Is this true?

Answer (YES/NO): NO